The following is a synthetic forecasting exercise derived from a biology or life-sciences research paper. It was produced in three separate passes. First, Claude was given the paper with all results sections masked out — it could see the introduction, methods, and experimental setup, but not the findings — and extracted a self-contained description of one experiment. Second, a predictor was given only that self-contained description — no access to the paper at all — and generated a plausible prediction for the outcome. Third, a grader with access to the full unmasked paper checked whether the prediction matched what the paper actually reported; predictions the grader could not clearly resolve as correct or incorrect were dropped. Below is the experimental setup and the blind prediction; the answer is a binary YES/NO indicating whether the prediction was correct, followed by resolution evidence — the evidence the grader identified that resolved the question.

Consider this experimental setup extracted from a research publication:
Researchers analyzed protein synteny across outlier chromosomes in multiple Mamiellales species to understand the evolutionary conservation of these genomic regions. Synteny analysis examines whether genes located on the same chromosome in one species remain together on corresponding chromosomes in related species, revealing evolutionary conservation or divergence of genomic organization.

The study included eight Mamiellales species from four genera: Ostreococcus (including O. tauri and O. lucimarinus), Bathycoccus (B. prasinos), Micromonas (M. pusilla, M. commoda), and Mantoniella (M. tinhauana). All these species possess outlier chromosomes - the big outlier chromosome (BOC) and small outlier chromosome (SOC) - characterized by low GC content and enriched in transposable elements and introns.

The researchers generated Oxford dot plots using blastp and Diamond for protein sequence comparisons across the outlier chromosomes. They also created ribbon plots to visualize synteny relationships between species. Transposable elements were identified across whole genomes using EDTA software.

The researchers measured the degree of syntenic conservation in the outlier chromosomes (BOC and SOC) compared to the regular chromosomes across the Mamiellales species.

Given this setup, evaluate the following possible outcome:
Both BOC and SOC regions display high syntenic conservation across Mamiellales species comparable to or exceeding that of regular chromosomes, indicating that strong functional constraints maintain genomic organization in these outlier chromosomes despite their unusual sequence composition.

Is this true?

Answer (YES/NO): NO